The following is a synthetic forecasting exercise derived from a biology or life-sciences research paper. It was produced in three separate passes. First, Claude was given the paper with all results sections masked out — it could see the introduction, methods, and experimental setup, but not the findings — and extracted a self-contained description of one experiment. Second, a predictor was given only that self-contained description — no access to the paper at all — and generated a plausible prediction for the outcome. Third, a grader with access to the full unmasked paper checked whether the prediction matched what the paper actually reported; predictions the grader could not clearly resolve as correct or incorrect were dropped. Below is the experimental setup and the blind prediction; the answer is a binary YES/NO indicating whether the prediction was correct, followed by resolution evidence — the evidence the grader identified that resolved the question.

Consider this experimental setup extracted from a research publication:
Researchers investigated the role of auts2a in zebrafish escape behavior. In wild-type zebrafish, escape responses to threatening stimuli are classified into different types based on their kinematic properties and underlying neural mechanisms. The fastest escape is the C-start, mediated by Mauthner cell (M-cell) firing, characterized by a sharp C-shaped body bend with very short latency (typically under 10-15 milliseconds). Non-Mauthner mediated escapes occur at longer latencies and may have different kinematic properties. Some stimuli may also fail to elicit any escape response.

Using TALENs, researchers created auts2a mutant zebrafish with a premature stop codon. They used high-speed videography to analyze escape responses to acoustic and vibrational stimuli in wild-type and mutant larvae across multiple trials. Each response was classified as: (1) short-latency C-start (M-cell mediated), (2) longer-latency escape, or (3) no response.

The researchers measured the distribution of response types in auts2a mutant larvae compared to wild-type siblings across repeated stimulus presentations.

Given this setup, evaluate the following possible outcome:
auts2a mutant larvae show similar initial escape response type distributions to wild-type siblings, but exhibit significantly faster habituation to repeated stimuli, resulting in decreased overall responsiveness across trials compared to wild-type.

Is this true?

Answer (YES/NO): NO